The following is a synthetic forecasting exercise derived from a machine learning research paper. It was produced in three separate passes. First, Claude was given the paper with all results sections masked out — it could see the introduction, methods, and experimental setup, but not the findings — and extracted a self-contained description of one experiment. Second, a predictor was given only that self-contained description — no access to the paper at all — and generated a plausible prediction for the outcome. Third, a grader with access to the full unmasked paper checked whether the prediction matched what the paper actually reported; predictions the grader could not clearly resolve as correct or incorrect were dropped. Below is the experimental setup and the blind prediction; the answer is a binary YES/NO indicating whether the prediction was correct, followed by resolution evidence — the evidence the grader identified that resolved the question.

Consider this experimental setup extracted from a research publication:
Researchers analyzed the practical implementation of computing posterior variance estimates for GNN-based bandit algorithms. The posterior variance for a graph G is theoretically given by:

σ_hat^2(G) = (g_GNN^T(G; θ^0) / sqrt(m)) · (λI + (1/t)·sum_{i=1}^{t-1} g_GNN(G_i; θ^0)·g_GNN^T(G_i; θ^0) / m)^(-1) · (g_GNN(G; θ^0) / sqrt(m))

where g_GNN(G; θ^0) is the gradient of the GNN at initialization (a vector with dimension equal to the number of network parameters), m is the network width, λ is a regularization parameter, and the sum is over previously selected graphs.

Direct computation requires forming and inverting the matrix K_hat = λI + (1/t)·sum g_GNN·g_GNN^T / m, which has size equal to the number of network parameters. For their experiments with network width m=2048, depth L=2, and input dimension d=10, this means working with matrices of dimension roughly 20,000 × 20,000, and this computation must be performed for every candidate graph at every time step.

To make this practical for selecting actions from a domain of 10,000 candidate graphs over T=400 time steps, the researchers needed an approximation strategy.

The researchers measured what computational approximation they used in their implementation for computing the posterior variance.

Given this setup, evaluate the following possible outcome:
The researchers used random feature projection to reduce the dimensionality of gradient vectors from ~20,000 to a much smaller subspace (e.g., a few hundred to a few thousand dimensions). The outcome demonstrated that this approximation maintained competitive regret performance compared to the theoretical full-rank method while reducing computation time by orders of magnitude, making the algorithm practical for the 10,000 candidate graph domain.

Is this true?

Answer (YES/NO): NO